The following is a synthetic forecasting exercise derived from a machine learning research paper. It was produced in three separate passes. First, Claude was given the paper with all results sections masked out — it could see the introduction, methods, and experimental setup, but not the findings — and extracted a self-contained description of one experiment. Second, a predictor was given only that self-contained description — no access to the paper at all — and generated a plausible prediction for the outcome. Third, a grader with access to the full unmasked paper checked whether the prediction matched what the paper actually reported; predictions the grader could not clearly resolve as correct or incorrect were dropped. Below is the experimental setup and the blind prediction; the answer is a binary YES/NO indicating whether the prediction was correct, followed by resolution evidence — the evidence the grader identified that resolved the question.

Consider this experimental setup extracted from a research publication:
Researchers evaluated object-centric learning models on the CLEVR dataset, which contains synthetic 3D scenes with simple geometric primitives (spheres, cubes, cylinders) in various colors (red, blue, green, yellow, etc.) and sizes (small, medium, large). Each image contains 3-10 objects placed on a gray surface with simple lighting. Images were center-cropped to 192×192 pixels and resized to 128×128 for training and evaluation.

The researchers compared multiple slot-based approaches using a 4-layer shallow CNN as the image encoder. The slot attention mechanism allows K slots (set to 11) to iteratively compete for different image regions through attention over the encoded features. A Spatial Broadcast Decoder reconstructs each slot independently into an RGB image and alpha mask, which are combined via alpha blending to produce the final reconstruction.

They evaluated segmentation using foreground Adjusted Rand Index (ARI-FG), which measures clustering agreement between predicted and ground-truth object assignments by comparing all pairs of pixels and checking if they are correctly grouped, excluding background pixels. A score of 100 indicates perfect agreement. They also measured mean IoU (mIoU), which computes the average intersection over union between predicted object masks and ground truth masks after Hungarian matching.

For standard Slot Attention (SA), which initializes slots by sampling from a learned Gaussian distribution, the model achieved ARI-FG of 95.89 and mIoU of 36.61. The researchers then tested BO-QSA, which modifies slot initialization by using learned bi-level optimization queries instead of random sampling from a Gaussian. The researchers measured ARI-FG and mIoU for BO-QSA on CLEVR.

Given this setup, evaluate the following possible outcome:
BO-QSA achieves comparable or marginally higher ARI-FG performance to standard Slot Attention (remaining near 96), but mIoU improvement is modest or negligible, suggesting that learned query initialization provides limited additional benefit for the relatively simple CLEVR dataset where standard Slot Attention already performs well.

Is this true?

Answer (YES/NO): NO